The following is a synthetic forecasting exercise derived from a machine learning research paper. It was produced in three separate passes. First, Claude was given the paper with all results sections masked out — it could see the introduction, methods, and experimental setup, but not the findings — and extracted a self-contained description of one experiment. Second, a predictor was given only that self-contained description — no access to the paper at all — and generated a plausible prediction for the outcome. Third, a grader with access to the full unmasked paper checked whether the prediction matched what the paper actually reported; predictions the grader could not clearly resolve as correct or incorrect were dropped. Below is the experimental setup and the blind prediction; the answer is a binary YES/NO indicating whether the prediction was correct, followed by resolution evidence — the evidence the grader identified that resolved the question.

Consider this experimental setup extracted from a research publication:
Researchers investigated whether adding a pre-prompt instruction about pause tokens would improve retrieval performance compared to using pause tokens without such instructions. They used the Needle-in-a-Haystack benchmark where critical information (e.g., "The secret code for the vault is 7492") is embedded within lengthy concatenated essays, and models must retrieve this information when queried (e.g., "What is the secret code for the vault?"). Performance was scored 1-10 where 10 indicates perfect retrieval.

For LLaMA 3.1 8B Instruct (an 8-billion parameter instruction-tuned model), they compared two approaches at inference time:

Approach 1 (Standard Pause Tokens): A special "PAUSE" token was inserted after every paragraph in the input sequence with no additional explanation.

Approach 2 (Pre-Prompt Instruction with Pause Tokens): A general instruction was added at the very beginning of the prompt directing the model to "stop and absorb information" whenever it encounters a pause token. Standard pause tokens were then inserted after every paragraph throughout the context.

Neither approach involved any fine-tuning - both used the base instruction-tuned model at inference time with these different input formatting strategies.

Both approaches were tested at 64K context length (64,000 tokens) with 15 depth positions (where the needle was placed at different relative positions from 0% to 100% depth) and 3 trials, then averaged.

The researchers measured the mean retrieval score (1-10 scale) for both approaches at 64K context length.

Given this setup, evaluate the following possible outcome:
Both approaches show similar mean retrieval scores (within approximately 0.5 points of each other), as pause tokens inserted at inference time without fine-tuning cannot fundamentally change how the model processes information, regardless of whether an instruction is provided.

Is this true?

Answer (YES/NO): YES